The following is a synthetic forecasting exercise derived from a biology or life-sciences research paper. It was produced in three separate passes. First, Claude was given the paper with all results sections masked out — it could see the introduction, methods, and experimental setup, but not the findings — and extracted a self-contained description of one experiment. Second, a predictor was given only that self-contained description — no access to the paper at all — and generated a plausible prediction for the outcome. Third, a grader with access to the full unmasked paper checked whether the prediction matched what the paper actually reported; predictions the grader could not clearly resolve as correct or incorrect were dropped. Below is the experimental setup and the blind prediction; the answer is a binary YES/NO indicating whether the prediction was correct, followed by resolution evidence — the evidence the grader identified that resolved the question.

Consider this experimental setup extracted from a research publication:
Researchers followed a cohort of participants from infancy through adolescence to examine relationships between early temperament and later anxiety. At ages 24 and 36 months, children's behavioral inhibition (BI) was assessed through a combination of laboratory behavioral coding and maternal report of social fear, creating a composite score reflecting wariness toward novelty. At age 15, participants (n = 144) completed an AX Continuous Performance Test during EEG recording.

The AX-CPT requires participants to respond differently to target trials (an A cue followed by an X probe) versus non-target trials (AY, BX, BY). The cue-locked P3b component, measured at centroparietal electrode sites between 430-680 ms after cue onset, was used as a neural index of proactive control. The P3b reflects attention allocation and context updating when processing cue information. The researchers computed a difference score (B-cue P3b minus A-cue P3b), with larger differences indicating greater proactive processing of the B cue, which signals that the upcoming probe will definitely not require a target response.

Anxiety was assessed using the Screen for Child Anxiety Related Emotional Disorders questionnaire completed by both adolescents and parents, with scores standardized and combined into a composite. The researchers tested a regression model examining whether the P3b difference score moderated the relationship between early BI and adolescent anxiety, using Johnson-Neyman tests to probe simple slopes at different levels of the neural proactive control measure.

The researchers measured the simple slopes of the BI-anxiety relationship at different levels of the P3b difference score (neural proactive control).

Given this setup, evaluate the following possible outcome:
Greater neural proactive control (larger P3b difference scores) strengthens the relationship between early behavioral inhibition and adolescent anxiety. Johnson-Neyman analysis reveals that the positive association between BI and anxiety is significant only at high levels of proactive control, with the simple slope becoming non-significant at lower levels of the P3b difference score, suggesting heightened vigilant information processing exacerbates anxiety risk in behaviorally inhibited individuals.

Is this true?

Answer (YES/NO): NO